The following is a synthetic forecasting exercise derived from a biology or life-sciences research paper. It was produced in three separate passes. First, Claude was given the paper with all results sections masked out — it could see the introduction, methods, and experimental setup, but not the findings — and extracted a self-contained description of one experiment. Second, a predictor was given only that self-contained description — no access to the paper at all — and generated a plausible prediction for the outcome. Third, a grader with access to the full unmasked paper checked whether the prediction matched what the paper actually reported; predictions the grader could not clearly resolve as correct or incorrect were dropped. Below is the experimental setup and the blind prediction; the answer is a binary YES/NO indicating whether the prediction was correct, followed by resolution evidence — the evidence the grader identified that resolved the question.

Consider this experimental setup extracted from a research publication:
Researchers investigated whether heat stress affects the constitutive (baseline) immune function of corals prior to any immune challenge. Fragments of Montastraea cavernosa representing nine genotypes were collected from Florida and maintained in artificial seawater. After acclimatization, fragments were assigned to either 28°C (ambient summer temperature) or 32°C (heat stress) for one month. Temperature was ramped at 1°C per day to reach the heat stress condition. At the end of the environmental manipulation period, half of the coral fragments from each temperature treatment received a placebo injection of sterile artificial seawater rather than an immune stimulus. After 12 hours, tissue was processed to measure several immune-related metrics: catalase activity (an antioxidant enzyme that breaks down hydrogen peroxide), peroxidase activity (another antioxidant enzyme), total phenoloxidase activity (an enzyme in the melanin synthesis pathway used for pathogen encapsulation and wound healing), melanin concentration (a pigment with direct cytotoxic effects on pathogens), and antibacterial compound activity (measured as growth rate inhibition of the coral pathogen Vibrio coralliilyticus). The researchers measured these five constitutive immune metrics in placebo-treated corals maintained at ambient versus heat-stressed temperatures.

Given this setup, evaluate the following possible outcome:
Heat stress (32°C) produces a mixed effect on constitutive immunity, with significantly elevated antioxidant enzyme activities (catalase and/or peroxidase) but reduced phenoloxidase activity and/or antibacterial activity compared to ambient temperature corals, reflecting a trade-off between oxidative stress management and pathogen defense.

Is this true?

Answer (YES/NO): NO